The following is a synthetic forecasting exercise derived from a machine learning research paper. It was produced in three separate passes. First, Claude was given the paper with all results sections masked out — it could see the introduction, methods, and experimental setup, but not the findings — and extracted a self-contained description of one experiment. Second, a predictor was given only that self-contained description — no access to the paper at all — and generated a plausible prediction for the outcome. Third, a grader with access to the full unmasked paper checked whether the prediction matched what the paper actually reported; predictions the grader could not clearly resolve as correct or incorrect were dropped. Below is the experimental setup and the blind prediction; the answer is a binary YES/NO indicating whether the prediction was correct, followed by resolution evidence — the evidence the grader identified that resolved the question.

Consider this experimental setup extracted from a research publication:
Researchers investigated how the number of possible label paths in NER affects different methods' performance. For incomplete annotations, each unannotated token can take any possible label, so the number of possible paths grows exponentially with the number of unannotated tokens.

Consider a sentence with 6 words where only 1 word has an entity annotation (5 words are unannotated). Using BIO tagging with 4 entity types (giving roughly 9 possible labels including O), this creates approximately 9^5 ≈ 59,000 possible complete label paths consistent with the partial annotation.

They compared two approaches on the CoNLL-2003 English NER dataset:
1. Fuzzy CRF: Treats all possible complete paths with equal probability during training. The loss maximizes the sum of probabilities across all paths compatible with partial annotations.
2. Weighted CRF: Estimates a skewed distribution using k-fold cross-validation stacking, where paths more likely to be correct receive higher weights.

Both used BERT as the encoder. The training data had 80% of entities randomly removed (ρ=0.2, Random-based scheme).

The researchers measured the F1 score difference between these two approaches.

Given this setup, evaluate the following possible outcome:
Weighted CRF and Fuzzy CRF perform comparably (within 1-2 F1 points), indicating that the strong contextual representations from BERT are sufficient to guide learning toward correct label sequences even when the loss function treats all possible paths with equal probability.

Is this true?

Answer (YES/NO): NO